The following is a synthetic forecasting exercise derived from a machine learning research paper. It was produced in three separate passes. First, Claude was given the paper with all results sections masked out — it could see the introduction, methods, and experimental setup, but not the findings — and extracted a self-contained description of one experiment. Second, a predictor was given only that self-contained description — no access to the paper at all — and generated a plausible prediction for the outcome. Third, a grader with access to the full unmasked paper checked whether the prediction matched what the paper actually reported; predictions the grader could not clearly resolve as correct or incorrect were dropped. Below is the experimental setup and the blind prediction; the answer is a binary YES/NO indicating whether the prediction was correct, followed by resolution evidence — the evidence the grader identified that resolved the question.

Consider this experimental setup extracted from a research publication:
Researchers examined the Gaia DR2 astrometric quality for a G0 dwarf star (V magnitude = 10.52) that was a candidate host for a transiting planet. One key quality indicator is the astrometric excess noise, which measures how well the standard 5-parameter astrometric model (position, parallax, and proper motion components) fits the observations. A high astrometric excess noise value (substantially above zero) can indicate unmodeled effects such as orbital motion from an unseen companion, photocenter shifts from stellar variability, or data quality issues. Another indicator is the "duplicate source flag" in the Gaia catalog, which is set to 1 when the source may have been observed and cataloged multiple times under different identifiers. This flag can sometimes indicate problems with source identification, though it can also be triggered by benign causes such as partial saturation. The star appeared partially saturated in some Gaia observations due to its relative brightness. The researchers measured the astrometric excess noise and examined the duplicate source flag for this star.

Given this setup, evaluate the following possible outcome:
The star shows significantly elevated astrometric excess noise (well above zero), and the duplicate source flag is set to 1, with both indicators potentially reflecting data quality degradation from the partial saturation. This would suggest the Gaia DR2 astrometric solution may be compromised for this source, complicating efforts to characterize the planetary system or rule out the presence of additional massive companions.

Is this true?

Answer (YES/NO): NO